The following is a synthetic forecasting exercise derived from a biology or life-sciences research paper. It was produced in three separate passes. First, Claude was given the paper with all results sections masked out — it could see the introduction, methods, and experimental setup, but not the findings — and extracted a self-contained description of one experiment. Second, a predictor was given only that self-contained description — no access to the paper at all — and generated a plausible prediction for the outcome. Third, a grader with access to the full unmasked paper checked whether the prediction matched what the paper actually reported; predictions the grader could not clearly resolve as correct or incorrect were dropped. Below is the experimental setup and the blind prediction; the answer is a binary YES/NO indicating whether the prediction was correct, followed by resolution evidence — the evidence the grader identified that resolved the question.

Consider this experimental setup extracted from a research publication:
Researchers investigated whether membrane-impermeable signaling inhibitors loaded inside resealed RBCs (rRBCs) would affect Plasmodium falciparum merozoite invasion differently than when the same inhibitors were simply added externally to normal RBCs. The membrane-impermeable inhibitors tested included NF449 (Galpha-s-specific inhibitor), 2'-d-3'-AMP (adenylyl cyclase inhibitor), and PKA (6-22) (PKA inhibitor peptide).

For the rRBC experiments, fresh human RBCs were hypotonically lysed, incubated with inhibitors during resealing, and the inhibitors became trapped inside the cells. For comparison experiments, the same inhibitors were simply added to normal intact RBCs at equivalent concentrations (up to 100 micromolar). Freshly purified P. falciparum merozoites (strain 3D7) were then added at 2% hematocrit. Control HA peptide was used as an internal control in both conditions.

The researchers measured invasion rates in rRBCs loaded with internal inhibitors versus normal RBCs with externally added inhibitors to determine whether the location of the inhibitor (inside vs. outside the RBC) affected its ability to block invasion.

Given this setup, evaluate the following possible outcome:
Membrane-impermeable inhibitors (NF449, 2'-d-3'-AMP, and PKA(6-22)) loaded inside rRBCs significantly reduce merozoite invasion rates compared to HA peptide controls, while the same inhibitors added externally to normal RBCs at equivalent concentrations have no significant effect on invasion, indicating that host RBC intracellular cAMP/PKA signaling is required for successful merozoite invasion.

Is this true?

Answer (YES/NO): YES